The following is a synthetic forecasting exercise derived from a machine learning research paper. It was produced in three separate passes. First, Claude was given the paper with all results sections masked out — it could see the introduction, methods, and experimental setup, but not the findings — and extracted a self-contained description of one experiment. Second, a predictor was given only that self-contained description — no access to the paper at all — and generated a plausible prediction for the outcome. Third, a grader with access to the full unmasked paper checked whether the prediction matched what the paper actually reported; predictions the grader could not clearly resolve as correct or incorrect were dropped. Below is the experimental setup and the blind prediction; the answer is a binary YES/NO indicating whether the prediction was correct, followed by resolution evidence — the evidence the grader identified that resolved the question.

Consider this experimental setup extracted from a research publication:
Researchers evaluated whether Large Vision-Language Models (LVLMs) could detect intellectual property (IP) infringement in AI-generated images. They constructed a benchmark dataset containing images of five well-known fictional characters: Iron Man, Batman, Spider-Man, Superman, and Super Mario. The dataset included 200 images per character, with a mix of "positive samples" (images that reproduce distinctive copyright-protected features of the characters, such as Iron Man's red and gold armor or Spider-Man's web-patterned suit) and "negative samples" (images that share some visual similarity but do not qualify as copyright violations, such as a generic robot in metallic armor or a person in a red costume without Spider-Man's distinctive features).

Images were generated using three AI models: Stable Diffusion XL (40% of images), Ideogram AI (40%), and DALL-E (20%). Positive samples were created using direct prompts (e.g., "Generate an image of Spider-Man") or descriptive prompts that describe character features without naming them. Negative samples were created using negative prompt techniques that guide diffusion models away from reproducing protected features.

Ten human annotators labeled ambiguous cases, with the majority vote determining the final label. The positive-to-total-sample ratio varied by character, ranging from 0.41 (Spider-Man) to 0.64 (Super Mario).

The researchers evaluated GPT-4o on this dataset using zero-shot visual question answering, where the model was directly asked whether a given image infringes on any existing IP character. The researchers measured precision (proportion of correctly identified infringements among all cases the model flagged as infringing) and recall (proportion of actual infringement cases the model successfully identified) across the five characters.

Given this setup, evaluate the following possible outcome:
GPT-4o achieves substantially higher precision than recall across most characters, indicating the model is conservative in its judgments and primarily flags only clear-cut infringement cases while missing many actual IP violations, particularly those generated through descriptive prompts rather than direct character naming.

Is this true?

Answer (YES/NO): NO